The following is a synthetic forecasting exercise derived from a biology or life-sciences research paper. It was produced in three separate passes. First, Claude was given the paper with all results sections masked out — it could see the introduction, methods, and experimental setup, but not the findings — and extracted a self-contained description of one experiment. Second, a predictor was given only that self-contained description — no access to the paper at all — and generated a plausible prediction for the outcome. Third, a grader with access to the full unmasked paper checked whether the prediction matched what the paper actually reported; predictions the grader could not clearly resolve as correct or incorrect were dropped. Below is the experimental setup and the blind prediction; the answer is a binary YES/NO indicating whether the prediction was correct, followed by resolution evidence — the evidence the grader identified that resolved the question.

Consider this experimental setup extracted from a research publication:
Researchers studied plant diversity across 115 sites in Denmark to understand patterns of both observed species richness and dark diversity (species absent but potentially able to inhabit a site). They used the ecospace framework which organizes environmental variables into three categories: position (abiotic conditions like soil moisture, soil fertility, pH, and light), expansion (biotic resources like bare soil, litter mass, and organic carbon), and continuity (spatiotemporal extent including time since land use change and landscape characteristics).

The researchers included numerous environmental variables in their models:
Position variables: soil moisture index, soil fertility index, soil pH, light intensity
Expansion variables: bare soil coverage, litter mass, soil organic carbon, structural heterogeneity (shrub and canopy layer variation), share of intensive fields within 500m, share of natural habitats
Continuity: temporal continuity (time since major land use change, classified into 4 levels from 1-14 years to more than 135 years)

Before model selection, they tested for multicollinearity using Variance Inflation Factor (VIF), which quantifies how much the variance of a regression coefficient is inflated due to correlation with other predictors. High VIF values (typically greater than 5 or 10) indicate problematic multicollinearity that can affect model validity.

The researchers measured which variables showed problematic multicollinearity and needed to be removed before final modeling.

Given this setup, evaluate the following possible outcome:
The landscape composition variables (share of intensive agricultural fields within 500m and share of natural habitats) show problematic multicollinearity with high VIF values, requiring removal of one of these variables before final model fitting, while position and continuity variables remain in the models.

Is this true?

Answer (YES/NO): NO